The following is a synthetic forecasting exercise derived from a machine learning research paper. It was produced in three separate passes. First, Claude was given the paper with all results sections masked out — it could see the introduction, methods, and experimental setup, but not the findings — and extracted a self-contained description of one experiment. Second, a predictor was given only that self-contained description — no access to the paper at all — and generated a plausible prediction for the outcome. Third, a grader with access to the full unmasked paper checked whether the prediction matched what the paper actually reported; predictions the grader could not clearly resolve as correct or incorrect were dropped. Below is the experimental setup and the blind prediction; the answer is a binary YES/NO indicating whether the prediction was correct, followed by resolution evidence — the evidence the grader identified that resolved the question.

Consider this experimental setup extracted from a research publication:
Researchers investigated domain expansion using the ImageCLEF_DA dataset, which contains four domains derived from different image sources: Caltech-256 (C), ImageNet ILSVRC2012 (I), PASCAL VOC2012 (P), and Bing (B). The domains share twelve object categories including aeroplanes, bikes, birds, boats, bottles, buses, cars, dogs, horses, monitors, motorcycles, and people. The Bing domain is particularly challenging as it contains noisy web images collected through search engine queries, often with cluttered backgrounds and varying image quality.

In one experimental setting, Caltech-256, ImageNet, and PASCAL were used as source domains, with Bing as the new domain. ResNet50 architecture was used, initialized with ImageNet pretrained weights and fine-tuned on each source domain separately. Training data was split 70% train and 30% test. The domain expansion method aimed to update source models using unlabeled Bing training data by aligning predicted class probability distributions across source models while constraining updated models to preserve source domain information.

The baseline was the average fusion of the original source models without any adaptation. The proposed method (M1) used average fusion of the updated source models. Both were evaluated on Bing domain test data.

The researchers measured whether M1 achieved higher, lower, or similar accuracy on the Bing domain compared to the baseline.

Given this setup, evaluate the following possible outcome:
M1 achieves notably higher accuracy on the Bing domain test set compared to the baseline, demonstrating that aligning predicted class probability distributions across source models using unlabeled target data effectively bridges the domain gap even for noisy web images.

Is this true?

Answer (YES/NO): NO